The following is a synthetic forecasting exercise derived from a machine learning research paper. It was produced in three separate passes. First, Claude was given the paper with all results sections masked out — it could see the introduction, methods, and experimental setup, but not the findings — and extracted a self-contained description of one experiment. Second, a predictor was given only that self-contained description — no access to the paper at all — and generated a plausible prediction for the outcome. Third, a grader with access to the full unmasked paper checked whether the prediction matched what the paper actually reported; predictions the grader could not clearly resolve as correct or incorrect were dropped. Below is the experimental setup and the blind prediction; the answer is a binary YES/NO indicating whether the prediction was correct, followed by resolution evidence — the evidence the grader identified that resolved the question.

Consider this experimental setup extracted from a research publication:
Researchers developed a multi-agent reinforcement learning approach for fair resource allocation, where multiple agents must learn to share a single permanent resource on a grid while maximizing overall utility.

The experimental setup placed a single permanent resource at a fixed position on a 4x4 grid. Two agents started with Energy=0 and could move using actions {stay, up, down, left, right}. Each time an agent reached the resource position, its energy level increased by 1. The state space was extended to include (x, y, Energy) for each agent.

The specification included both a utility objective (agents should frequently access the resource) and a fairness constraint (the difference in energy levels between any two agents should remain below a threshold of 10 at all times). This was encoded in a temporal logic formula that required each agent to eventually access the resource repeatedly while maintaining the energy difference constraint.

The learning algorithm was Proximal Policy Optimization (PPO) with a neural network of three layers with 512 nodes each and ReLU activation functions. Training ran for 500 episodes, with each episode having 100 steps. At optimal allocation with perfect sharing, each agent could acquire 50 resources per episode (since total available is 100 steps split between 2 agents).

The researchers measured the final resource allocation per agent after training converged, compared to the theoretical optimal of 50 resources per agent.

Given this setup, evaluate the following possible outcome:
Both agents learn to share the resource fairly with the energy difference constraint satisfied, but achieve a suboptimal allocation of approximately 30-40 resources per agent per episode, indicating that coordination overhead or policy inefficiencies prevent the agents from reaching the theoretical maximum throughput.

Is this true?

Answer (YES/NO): NO